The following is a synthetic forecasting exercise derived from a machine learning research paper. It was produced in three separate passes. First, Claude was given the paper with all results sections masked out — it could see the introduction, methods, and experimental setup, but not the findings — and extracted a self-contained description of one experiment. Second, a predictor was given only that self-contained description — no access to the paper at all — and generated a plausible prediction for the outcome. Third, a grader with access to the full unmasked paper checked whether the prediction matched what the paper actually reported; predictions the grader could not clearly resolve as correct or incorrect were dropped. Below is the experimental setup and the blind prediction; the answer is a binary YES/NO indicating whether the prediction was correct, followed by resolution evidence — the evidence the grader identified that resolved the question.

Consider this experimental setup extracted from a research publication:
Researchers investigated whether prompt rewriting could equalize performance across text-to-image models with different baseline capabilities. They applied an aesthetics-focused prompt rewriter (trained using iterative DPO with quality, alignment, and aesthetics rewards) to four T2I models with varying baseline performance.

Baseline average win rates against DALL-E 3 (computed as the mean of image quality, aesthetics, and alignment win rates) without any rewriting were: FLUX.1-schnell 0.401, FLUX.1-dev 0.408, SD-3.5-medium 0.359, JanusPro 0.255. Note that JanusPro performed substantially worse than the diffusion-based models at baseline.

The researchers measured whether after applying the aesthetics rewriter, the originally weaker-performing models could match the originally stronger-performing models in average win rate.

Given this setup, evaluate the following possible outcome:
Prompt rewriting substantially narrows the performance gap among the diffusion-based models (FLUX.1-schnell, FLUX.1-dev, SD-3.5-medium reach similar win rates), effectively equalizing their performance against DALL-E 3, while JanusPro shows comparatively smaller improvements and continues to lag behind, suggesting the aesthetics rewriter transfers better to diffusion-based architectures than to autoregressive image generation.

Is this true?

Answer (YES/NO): NO